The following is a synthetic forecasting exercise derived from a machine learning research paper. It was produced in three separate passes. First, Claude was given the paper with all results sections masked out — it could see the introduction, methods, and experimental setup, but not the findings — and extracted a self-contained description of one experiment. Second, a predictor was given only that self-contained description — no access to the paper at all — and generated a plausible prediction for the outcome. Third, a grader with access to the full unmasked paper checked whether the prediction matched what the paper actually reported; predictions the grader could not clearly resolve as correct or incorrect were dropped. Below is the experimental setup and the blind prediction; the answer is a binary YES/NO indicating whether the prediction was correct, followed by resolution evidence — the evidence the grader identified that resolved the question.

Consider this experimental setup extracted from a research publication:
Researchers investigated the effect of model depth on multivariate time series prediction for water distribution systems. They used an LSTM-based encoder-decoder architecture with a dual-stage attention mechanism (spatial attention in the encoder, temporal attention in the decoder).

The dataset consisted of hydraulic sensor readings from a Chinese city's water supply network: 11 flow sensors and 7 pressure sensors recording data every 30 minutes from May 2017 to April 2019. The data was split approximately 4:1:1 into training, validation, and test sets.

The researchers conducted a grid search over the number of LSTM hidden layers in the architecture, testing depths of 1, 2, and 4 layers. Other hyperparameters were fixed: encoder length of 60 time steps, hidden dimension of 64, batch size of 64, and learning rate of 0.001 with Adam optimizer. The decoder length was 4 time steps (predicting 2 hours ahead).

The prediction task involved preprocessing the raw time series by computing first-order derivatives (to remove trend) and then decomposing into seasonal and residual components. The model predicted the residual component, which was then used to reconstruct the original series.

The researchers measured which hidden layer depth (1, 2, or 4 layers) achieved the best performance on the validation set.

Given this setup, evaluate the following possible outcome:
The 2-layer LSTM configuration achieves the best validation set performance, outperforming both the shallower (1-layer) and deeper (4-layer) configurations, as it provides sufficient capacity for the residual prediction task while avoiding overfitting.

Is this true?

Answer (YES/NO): NO